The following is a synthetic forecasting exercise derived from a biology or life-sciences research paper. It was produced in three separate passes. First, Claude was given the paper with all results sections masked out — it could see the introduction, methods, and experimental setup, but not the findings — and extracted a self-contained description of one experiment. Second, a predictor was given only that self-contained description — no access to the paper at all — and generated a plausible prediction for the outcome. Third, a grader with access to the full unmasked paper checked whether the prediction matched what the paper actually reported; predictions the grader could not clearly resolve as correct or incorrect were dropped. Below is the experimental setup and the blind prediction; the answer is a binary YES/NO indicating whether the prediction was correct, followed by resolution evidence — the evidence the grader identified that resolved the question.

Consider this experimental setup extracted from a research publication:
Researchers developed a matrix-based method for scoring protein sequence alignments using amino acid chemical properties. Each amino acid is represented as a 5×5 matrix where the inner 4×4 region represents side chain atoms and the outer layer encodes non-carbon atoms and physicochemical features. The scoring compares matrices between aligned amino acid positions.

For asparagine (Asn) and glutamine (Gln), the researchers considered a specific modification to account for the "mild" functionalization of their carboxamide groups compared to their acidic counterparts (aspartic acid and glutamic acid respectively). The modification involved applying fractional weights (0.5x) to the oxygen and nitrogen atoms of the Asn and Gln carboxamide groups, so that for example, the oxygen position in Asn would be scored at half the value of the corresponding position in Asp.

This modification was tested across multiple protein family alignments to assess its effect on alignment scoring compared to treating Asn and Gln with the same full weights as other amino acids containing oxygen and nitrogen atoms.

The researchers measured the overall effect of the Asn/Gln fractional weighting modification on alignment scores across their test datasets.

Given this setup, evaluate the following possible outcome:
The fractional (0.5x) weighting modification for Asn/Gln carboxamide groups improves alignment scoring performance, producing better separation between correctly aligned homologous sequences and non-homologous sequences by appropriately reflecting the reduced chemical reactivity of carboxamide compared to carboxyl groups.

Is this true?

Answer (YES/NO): NO